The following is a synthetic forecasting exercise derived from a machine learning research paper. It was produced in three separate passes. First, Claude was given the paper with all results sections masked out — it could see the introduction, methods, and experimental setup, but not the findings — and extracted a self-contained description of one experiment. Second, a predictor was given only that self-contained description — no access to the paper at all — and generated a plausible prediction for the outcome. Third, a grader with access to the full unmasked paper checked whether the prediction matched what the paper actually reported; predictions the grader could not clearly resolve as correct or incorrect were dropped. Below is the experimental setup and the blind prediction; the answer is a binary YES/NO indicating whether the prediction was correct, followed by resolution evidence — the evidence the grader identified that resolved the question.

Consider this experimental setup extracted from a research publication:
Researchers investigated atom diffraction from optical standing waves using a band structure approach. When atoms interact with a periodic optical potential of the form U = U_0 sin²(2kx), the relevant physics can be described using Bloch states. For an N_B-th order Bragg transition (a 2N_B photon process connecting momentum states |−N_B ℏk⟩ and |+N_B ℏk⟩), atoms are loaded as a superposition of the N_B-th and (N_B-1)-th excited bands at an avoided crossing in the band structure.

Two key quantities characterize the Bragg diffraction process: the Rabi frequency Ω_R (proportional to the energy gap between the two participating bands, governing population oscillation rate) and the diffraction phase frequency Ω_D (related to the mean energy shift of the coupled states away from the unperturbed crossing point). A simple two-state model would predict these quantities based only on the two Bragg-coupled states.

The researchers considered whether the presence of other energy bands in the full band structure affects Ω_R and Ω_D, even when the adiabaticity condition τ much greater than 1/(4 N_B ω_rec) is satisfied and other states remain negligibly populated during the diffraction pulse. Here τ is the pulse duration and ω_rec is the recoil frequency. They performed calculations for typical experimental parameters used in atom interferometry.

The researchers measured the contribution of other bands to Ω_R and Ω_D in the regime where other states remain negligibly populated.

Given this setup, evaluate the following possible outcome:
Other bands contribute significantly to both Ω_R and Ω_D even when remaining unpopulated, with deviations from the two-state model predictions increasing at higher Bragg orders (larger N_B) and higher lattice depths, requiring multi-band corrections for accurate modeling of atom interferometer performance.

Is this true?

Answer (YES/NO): YES